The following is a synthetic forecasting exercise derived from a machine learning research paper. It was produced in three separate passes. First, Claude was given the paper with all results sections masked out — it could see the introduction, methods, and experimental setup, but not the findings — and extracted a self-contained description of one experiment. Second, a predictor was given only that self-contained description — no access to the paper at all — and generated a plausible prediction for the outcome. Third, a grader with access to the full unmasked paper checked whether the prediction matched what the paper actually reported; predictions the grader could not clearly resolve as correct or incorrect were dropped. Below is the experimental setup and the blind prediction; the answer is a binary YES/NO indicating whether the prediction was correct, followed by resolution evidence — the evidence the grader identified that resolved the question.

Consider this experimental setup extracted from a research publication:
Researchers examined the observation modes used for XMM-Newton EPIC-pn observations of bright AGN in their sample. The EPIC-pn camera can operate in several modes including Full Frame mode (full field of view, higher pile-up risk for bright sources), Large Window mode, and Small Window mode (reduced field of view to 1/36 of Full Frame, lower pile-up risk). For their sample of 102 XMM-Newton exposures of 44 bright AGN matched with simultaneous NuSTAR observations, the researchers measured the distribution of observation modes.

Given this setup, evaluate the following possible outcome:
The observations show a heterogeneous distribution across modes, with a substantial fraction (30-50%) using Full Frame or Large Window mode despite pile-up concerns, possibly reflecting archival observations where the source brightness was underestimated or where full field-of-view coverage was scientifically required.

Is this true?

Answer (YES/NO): NO